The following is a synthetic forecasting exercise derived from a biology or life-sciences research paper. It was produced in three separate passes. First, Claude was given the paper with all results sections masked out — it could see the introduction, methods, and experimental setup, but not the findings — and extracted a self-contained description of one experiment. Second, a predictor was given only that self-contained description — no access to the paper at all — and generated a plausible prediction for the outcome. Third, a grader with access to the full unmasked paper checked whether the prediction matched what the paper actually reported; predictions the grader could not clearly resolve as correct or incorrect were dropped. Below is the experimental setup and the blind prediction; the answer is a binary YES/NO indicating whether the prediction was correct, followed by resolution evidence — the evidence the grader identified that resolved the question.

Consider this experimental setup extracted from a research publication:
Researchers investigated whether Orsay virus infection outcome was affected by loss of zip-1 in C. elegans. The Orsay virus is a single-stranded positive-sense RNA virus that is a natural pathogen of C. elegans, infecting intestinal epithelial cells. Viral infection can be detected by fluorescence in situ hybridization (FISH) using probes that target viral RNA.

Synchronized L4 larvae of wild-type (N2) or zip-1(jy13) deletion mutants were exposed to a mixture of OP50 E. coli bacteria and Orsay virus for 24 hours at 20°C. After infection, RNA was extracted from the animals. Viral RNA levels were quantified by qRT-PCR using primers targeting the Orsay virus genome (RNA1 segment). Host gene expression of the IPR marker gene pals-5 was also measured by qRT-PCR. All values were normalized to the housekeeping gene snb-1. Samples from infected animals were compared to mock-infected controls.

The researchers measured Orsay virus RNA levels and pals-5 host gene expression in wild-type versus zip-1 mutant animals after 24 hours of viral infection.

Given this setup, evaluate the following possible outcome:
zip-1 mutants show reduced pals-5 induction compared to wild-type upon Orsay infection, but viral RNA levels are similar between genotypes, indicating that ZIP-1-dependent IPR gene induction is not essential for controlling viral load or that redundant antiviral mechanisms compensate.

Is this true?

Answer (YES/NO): NO